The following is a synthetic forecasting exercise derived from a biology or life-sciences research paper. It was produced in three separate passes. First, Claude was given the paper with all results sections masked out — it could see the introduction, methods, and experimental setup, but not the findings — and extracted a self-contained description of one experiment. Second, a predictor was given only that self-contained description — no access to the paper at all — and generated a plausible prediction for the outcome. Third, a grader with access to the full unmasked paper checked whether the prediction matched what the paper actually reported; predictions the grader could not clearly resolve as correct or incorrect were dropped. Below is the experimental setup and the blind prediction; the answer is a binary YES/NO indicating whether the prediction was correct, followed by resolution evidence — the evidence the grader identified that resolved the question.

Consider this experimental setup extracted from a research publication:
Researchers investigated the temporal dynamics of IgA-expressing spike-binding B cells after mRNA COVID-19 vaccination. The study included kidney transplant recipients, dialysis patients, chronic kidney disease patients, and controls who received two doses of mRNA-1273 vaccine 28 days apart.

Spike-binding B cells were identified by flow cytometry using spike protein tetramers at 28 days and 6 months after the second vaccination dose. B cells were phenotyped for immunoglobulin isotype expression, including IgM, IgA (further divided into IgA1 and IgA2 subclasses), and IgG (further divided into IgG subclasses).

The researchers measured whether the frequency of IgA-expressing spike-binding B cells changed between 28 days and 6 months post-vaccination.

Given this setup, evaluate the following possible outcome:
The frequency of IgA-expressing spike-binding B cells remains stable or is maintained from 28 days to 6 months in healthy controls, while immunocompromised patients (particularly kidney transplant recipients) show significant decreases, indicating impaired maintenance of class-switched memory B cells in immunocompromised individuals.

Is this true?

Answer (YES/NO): NO